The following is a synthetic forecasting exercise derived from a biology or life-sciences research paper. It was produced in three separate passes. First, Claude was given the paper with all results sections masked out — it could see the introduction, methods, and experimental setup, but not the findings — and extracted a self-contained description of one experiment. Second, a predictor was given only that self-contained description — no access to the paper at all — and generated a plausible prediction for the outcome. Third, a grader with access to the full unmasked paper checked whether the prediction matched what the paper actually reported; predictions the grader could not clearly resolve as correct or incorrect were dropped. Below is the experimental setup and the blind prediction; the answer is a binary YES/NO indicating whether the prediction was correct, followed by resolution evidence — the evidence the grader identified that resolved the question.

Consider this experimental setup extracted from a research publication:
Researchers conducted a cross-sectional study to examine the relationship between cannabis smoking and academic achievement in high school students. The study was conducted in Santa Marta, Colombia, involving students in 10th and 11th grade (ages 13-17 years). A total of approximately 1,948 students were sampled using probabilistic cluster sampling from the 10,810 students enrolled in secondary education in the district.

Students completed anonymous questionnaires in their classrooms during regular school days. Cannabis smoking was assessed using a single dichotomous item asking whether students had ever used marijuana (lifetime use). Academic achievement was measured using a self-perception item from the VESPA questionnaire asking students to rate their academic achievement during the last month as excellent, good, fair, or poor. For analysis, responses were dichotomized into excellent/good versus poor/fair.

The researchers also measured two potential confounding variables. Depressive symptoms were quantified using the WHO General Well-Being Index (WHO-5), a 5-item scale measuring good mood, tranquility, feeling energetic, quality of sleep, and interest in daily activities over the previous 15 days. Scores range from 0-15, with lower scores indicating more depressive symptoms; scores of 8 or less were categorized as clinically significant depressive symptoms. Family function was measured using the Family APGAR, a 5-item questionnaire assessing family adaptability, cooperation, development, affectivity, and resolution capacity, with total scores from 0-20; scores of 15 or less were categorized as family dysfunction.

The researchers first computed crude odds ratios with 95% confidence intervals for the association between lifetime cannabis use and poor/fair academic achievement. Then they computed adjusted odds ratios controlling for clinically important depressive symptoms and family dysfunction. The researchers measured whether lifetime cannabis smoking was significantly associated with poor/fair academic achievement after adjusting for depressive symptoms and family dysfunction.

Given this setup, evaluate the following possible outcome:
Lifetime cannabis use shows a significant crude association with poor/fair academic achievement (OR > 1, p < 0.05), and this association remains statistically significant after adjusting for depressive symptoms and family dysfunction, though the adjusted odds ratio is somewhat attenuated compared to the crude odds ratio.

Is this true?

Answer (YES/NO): YES